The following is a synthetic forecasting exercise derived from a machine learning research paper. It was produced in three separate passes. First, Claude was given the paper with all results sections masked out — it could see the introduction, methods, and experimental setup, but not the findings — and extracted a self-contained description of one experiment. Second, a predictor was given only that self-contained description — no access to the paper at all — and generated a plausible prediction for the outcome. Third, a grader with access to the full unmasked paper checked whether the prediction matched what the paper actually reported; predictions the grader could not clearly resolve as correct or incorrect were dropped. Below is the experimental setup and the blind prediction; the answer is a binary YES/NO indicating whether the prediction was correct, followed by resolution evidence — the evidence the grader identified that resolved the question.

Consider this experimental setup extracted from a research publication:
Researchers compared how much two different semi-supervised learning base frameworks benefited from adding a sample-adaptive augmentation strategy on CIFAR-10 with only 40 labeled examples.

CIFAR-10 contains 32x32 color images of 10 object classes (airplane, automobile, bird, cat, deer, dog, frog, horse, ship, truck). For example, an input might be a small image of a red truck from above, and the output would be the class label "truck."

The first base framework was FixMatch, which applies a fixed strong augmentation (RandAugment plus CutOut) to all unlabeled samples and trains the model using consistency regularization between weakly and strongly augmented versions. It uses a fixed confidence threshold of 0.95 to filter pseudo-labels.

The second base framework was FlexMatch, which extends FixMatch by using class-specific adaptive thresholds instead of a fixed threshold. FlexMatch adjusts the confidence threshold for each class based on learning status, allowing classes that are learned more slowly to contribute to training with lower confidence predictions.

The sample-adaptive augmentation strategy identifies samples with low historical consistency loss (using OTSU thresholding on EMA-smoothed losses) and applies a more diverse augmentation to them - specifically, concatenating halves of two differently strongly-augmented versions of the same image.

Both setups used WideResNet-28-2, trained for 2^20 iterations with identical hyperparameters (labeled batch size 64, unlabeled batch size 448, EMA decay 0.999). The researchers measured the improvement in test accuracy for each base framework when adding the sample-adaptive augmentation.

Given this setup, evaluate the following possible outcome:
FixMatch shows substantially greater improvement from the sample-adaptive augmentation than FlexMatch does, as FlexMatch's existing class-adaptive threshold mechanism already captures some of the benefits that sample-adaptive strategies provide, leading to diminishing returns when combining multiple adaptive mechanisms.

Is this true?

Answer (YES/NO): YES